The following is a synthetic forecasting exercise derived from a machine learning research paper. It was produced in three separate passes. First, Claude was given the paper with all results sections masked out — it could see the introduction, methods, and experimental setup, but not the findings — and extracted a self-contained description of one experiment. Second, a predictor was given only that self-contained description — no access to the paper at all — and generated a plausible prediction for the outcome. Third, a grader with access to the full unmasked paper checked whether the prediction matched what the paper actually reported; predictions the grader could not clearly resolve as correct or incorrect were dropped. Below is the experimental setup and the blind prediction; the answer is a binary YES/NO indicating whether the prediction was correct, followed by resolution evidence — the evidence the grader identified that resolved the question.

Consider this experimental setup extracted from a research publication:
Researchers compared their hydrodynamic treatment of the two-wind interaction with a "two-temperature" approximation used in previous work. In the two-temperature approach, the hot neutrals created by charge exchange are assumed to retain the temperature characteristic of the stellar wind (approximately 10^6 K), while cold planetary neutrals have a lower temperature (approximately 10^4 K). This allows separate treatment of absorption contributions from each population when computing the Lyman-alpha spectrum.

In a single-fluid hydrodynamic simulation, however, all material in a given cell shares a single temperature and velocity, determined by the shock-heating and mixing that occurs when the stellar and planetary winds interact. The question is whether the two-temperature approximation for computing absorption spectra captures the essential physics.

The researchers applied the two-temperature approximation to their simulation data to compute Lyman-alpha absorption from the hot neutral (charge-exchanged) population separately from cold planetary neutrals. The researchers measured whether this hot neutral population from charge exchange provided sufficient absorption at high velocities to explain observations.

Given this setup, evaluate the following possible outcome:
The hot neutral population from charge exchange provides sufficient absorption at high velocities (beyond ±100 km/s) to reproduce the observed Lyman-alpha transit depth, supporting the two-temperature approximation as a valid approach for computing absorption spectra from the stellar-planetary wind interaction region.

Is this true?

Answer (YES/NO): NO